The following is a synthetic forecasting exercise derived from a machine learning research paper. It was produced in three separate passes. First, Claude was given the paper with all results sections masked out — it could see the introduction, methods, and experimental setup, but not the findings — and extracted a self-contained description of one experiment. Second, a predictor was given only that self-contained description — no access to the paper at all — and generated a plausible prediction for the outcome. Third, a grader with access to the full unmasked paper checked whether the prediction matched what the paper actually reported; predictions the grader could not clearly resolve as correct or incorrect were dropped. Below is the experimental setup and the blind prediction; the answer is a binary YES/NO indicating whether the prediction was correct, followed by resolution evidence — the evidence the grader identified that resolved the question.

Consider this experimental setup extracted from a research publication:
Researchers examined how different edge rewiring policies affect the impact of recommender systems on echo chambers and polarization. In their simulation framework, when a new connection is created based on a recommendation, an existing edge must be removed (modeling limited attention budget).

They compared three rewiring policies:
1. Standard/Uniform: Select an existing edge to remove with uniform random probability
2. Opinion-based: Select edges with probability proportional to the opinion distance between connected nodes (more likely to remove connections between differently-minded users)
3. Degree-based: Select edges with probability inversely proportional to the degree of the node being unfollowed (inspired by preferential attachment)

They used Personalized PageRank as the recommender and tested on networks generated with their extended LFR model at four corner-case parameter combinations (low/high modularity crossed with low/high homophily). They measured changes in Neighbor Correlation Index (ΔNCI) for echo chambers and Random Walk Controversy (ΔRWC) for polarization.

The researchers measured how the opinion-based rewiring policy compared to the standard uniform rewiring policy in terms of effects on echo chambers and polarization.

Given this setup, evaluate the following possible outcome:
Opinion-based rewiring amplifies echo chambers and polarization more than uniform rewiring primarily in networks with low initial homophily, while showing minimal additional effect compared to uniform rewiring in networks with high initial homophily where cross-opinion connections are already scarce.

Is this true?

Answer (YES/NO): NO